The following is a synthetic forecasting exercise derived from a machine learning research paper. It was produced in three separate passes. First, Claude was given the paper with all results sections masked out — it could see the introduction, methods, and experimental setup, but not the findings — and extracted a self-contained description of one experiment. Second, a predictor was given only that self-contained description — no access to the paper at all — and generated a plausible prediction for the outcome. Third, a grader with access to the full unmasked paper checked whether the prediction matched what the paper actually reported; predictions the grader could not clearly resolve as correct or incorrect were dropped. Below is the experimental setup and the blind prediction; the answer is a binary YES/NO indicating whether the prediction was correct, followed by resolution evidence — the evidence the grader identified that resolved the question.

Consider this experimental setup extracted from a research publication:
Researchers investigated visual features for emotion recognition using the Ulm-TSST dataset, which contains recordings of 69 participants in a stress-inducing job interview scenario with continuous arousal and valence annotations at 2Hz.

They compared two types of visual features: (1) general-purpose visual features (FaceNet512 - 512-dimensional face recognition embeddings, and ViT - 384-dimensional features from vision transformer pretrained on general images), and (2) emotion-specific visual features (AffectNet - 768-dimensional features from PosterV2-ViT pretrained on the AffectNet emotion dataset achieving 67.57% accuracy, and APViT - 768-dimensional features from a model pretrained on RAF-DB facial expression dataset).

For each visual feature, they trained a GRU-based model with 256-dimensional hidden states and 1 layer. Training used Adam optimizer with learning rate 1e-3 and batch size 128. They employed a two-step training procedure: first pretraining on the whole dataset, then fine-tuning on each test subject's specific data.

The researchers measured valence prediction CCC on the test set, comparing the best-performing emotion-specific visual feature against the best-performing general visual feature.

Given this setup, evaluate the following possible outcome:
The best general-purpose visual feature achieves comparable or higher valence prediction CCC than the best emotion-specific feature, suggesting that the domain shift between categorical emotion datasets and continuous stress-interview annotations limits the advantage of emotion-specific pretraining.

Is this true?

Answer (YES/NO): NO